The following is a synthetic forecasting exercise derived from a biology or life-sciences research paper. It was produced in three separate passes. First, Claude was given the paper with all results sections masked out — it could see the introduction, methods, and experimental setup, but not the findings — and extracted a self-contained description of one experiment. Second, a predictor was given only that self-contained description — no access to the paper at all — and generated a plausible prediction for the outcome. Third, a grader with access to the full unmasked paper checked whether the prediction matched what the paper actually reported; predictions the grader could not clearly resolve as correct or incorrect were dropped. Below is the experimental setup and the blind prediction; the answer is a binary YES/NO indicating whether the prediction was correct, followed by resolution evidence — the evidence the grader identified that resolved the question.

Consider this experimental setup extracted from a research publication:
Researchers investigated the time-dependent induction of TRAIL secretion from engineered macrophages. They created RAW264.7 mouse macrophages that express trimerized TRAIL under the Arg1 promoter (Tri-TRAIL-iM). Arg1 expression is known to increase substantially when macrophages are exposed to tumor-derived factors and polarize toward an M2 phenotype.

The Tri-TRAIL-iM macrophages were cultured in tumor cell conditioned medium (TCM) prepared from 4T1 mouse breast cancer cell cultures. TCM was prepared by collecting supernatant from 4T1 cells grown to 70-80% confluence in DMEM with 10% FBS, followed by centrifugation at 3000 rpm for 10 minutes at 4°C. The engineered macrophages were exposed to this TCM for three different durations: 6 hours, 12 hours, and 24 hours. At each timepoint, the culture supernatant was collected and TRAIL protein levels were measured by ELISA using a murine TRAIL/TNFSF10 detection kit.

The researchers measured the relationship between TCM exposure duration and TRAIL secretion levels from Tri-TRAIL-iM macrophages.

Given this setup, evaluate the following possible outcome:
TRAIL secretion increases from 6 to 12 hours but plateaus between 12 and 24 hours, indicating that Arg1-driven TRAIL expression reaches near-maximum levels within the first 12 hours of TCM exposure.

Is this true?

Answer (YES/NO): NO